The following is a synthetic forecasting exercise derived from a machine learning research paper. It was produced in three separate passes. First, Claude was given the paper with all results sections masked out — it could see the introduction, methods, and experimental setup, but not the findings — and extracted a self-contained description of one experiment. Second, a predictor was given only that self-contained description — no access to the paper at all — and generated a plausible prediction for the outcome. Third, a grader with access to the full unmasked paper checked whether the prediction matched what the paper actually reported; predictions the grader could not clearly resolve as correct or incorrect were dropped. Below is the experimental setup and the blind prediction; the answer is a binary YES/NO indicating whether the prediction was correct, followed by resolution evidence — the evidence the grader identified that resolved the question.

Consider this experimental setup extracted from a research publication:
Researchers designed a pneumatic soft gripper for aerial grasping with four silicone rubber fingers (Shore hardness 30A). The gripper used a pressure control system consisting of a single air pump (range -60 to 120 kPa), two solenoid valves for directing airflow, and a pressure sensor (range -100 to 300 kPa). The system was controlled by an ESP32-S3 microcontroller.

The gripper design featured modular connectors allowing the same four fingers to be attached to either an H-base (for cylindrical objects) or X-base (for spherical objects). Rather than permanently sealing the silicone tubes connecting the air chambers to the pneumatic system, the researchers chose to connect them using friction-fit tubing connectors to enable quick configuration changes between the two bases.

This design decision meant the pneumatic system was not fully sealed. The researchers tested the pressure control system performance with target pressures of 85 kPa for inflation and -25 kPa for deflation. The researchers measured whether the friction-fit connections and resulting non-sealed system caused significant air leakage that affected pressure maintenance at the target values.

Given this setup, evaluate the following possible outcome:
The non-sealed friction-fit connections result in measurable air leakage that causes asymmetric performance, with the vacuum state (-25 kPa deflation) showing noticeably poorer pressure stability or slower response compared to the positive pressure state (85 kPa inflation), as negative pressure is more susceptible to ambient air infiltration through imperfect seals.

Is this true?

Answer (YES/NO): NO